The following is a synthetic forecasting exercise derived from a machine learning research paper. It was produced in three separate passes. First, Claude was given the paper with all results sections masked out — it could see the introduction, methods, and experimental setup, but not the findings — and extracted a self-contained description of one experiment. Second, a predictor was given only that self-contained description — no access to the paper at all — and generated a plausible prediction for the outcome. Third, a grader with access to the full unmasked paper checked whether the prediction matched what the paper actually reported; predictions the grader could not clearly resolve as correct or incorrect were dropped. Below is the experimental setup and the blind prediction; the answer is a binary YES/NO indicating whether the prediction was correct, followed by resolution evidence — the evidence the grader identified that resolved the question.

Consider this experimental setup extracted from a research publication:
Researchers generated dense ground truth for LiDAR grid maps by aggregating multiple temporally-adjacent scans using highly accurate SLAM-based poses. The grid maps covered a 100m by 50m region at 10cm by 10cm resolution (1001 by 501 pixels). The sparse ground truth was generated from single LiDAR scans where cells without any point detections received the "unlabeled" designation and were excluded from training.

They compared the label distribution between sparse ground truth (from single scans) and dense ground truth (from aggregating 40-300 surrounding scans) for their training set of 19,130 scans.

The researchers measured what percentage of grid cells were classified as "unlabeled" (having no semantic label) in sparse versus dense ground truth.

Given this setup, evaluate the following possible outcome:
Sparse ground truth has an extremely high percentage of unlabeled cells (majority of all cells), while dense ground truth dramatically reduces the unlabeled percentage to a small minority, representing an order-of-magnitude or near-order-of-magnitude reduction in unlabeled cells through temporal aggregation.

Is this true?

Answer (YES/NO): NO